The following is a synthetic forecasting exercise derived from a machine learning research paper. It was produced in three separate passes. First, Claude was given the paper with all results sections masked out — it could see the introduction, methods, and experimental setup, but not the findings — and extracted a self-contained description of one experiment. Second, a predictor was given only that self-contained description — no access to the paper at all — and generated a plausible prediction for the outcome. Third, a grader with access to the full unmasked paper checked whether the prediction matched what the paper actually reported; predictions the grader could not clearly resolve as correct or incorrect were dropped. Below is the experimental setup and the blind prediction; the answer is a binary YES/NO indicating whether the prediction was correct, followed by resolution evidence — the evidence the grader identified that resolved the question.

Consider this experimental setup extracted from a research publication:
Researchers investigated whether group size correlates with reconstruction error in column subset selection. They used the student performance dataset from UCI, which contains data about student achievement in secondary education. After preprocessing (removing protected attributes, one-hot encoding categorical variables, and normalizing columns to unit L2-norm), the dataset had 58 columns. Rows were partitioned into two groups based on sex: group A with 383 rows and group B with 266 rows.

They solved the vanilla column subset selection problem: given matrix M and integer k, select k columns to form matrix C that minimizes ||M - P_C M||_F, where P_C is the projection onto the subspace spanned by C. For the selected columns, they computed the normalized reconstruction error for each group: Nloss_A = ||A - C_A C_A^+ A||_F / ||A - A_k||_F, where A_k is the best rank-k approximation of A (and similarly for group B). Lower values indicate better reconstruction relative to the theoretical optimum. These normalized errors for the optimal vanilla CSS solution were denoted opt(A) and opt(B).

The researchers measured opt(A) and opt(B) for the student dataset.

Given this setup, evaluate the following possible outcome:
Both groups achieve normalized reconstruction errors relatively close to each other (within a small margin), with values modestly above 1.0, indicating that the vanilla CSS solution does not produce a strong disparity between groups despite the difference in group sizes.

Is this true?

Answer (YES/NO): NO